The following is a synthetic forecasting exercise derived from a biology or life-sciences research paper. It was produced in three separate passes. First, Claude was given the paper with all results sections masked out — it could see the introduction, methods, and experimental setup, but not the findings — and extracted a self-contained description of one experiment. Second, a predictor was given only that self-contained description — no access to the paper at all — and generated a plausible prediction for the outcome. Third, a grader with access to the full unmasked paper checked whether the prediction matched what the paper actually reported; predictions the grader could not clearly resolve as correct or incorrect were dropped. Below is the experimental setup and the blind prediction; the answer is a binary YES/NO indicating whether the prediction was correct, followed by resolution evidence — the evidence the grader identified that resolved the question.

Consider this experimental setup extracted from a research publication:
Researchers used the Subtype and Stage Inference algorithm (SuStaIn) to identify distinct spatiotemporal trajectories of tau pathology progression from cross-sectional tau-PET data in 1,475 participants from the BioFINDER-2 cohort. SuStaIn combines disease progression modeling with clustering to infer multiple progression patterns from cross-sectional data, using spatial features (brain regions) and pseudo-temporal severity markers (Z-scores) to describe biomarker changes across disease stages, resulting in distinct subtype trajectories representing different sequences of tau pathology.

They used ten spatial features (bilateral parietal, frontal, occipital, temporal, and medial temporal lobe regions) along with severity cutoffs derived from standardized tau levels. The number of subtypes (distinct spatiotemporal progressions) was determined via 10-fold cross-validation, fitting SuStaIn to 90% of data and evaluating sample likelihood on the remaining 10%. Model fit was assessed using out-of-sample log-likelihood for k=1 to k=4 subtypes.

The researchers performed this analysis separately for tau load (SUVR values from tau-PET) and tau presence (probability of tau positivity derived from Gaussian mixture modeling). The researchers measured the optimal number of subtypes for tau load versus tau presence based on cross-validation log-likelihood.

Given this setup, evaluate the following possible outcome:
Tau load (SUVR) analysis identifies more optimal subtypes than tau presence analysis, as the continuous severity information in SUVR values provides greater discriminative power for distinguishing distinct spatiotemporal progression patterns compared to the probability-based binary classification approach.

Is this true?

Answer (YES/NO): YES